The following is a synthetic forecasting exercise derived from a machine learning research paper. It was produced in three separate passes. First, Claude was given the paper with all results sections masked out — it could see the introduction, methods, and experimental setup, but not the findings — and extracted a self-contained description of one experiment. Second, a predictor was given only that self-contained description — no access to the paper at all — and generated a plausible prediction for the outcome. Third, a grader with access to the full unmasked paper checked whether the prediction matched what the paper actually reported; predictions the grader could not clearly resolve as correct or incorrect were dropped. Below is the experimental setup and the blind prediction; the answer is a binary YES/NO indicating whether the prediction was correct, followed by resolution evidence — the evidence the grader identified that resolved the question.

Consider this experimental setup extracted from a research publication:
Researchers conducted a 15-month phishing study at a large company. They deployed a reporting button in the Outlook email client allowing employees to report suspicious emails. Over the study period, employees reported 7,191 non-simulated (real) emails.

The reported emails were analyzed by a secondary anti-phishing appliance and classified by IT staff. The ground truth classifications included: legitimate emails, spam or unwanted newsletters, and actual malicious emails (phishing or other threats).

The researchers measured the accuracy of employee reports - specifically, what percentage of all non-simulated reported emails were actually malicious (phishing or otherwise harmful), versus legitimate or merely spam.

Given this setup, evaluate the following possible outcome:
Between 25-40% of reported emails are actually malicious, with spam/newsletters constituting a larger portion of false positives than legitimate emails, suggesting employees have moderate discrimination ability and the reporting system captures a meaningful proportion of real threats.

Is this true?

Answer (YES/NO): NO